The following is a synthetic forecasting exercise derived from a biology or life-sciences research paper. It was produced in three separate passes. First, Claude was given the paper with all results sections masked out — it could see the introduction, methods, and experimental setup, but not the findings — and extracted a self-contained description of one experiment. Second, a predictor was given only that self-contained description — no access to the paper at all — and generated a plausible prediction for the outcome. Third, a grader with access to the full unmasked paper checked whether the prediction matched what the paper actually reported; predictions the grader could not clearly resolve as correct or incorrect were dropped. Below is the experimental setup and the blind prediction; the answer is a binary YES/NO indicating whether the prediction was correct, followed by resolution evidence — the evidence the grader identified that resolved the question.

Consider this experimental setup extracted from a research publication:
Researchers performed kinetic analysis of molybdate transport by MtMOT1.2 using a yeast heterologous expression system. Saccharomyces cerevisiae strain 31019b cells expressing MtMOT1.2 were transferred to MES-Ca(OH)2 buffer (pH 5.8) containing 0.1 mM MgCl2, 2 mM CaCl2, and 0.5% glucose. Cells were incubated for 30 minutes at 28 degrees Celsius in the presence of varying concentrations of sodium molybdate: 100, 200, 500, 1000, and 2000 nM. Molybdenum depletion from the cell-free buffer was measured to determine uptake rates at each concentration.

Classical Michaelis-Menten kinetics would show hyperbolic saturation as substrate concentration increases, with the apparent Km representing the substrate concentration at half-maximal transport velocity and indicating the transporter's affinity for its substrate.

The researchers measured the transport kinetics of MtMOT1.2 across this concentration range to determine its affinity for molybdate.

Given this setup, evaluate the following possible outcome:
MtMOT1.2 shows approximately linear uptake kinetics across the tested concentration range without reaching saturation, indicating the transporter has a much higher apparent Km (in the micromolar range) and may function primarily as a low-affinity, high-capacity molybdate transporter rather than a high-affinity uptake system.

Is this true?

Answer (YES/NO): NO